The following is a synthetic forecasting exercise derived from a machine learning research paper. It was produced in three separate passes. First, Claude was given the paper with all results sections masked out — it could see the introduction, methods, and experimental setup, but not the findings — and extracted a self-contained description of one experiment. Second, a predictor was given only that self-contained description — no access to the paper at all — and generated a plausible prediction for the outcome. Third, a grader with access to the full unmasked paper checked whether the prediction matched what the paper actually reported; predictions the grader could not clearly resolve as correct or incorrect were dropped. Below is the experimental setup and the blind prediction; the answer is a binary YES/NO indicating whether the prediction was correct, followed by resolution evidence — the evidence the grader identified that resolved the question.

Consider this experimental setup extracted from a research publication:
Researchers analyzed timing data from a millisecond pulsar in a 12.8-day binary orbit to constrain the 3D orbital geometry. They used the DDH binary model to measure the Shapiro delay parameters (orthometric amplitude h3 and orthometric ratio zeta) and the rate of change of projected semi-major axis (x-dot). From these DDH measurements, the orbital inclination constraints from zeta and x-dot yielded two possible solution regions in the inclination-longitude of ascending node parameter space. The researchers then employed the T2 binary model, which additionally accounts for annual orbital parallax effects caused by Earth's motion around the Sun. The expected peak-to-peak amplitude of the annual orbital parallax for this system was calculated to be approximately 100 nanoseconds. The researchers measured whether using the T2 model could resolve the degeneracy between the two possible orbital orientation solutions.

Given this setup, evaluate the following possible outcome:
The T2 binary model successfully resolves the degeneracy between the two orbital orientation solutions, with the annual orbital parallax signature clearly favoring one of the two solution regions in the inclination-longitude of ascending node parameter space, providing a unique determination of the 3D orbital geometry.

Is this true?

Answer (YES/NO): YES